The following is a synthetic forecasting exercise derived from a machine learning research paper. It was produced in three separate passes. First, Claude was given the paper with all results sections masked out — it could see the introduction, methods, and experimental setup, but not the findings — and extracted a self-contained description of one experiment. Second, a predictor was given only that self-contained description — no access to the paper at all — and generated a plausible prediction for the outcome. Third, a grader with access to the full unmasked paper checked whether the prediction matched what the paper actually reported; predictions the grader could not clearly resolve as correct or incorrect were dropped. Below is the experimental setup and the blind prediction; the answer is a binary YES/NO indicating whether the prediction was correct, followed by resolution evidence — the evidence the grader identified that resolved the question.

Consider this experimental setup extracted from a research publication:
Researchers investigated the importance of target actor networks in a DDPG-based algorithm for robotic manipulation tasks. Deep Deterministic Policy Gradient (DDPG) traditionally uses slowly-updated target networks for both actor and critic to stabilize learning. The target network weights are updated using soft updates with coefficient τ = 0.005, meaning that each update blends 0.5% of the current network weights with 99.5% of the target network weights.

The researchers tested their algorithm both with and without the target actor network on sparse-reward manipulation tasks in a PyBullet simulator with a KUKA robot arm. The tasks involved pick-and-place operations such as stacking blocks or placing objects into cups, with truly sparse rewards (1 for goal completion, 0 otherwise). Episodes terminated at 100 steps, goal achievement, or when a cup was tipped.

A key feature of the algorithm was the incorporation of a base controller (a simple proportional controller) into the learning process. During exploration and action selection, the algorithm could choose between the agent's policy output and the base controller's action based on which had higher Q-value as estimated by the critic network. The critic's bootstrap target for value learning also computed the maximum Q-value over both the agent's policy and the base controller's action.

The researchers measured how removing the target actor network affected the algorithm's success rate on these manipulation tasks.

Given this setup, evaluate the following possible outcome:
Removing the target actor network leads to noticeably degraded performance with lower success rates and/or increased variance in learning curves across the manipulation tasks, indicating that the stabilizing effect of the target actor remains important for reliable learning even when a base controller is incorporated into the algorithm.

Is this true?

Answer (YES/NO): NO